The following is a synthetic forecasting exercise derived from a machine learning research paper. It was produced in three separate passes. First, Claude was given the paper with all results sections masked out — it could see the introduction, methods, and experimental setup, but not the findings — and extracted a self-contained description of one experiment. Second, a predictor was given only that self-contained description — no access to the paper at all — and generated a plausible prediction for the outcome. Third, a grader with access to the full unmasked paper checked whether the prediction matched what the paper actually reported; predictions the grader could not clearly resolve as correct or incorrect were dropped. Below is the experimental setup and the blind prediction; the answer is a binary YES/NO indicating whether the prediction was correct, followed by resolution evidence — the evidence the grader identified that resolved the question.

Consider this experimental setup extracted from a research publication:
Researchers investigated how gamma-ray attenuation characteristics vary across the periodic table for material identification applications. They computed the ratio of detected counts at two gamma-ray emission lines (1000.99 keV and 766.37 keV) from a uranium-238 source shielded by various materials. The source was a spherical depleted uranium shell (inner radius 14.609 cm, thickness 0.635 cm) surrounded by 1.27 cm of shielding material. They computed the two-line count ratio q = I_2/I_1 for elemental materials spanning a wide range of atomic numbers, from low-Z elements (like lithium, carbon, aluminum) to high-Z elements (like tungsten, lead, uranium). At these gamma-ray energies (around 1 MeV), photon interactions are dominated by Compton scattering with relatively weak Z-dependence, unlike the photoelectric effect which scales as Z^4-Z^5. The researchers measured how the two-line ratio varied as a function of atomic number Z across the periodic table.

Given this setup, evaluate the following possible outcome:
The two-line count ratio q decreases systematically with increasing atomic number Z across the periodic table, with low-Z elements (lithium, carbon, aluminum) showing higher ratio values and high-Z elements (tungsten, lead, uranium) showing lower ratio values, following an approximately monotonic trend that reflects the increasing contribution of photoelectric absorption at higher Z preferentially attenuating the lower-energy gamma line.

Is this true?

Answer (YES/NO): NO